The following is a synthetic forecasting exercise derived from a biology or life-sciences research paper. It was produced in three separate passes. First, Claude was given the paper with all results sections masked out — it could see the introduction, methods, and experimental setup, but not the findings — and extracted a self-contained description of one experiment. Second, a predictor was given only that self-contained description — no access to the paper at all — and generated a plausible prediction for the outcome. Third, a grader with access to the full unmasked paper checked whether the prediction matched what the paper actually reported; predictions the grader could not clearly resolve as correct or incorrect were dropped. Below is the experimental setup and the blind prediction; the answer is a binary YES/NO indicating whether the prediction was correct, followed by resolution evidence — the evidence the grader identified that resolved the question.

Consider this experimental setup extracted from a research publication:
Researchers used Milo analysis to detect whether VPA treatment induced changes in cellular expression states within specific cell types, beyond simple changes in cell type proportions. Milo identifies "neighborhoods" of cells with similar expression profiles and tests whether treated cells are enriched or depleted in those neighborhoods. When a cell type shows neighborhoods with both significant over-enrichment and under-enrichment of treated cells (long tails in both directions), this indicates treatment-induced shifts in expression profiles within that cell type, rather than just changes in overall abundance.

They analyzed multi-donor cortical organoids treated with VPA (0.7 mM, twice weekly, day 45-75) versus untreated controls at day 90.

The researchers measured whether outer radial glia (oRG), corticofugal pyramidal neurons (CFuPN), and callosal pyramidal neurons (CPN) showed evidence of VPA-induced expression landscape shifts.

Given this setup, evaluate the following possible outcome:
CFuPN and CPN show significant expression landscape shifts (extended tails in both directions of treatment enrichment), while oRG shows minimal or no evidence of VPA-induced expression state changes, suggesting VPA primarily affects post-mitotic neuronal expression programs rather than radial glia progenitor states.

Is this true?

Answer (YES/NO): NO